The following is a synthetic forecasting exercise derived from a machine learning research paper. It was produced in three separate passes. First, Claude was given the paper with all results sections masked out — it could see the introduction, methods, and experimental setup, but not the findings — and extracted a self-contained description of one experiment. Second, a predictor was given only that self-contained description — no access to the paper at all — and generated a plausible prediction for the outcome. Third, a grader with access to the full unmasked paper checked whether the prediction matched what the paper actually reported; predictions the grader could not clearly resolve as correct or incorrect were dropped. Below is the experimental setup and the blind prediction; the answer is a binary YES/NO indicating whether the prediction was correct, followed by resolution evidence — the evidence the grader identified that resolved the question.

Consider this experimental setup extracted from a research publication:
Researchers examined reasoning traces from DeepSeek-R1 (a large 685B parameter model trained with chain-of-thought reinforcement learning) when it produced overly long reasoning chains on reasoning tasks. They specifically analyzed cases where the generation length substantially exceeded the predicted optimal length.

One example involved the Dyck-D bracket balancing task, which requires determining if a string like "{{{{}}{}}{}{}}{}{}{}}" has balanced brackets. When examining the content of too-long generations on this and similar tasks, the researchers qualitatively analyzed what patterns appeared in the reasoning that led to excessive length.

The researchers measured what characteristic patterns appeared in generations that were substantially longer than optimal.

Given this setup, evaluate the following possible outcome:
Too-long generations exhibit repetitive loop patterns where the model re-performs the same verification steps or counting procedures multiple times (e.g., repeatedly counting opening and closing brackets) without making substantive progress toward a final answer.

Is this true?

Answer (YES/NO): YES